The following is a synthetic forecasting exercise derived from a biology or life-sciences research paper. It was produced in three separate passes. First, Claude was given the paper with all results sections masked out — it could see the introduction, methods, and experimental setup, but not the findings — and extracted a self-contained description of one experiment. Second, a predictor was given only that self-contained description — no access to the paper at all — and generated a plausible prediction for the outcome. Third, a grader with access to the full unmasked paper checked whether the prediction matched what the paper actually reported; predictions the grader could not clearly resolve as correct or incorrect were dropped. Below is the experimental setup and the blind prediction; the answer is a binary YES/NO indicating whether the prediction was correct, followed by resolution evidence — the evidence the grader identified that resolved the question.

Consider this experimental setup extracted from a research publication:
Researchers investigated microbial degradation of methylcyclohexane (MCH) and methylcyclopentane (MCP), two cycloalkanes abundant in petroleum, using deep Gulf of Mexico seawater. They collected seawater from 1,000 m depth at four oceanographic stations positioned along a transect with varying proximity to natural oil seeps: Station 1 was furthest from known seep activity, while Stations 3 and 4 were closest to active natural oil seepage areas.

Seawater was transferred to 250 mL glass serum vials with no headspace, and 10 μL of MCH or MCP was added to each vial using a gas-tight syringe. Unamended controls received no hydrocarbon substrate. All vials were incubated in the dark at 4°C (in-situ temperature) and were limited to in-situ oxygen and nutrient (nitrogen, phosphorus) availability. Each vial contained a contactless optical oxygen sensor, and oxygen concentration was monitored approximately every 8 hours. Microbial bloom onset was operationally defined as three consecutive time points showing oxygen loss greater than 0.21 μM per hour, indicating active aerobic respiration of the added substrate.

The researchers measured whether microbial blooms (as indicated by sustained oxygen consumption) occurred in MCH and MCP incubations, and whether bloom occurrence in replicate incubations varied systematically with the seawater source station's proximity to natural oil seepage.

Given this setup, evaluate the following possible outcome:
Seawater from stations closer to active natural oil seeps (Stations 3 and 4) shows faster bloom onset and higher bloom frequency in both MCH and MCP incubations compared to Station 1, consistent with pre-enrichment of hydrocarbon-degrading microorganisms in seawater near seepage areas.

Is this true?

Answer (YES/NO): NO